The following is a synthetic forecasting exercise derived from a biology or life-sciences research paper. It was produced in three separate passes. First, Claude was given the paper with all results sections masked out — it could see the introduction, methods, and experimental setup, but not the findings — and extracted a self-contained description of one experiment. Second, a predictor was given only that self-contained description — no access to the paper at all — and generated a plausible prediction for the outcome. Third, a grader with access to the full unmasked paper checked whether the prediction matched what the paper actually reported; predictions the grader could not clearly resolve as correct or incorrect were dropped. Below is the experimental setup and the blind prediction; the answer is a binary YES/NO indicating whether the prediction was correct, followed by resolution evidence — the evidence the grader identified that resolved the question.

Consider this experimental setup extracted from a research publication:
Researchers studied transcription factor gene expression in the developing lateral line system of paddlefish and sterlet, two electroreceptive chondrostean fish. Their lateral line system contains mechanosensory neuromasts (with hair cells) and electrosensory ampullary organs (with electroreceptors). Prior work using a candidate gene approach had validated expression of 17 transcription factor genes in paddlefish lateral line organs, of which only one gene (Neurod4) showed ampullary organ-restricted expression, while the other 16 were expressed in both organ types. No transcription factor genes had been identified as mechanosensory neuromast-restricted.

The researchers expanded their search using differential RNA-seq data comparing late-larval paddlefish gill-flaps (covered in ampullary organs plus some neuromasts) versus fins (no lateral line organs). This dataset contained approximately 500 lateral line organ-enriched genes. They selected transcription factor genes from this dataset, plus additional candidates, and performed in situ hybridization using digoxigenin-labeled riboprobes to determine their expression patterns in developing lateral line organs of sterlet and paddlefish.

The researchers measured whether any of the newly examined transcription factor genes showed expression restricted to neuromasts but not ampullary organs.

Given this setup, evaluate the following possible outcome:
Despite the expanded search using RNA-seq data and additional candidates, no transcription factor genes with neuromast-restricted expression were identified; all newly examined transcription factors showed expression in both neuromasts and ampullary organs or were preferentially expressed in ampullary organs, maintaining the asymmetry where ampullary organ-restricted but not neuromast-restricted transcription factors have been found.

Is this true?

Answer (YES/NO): NO